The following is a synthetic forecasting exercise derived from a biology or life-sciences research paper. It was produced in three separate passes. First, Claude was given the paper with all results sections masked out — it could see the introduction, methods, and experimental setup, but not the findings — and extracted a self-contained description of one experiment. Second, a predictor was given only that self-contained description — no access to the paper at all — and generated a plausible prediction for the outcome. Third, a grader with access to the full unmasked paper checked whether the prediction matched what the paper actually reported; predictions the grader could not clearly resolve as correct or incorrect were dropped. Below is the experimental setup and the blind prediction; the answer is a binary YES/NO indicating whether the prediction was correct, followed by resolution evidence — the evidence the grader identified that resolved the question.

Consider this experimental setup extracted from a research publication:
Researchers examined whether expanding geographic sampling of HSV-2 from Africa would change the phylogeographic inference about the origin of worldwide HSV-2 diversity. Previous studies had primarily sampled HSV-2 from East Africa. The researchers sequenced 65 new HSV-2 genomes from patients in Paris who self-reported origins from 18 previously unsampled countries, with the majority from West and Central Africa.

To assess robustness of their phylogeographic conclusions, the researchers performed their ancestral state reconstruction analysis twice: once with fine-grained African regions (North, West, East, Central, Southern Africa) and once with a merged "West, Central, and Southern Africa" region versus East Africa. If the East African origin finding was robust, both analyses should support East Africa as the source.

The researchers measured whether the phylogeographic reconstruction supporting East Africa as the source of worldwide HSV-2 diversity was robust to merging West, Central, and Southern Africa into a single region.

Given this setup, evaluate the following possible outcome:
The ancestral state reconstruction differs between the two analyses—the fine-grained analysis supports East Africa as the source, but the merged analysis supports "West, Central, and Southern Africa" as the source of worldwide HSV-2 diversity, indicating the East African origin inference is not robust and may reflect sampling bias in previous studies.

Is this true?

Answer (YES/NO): NO